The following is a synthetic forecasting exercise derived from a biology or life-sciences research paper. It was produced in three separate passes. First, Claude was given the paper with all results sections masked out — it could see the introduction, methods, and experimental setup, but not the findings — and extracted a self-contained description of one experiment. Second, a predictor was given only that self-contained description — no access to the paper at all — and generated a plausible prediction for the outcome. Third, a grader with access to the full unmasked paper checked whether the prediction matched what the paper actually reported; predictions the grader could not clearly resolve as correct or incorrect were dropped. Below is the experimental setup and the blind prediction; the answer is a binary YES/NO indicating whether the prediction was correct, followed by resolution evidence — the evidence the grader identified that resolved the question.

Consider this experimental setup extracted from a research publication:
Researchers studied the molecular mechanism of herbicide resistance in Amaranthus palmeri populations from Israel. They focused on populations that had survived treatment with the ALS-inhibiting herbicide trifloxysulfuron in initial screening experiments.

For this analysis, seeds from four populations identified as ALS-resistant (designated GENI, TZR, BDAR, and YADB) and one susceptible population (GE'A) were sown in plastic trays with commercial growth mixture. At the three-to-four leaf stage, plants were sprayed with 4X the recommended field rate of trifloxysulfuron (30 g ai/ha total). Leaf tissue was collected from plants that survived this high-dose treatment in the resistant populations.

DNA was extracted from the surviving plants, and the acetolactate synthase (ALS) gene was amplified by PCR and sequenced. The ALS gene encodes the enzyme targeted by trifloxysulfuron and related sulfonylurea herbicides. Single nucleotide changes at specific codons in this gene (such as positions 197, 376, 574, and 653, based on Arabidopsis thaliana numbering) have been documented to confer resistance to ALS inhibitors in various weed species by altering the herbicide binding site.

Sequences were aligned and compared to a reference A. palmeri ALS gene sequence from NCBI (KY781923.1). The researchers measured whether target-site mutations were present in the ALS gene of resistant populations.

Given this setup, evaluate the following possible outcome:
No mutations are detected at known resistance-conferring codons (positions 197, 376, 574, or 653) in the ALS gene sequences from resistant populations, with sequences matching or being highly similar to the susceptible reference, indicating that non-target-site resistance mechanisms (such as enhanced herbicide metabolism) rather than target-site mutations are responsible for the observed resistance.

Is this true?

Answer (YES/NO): NO